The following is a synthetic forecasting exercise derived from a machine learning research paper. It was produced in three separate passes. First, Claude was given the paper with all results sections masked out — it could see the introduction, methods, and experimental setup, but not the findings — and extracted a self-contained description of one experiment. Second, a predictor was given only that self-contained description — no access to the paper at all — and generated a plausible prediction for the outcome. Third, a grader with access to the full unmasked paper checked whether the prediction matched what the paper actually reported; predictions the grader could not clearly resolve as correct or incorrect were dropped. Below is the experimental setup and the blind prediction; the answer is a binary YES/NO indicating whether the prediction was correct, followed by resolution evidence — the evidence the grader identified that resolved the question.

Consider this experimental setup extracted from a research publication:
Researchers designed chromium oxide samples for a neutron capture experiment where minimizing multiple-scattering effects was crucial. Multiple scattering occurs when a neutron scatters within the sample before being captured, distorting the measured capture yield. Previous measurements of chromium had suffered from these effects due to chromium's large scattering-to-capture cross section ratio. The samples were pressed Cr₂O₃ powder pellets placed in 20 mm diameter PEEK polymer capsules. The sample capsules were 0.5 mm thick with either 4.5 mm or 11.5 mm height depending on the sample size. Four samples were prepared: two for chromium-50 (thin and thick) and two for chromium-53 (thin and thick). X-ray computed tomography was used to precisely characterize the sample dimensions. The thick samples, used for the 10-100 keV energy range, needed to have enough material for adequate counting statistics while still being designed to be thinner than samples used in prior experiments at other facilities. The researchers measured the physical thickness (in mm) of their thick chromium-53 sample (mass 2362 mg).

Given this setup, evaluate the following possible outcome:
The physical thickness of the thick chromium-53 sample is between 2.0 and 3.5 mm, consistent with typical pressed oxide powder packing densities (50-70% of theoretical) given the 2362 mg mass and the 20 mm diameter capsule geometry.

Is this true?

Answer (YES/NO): NO